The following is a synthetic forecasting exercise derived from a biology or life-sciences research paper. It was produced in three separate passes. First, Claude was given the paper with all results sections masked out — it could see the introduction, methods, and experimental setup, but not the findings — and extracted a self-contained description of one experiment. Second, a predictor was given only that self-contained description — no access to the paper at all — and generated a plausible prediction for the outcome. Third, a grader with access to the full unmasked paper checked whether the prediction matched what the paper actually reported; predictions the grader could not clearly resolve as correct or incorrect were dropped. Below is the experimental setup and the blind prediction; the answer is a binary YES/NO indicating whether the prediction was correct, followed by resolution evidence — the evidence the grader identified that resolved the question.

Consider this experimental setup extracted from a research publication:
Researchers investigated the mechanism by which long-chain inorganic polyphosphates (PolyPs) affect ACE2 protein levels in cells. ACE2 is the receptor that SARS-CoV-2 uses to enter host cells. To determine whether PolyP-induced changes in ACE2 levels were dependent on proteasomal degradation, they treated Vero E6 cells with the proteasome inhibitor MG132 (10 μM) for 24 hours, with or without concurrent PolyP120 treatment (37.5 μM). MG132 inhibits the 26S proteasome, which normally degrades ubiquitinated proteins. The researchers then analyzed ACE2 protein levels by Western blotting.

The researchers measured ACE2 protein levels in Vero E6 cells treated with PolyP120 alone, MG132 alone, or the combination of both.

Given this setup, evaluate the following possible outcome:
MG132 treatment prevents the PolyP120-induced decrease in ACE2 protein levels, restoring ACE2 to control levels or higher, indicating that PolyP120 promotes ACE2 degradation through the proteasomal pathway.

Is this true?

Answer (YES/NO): YES